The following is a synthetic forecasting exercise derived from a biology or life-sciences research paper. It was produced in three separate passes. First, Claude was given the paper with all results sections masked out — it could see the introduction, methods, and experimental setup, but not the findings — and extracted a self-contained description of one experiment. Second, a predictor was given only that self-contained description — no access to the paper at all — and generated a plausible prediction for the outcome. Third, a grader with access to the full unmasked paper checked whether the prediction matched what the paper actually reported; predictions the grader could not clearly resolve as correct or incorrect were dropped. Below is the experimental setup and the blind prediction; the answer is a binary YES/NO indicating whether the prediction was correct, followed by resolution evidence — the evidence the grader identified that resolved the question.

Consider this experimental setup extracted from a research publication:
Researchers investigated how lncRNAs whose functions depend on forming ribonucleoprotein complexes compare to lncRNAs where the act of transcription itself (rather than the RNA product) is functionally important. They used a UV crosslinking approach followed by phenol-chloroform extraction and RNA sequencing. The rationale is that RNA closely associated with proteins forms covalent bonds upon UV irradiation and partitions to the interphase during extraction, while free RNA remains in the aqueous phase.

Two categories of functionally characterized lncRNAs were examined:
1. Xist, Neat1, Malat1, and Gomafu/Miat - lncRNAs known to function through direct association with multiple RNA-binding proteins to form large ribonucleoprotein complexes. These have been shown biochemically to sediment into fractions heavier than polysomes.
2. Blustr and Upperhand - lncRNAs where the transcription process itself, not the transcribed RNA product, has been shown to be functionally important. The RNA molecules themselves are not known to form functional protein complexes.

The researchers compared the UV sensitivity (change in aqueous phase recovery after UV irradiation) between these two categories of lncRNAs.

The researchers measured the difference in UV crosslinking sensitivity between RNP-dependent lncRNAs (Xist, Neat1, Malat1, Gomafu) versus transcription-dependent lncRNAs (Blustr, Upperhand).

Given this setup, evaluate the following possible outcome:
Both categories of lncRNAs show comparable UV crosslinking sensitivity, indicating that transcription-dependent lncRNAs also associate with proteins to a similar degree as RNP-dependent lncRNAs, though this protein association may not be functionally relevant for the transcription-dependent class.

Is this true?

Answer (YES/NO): NO